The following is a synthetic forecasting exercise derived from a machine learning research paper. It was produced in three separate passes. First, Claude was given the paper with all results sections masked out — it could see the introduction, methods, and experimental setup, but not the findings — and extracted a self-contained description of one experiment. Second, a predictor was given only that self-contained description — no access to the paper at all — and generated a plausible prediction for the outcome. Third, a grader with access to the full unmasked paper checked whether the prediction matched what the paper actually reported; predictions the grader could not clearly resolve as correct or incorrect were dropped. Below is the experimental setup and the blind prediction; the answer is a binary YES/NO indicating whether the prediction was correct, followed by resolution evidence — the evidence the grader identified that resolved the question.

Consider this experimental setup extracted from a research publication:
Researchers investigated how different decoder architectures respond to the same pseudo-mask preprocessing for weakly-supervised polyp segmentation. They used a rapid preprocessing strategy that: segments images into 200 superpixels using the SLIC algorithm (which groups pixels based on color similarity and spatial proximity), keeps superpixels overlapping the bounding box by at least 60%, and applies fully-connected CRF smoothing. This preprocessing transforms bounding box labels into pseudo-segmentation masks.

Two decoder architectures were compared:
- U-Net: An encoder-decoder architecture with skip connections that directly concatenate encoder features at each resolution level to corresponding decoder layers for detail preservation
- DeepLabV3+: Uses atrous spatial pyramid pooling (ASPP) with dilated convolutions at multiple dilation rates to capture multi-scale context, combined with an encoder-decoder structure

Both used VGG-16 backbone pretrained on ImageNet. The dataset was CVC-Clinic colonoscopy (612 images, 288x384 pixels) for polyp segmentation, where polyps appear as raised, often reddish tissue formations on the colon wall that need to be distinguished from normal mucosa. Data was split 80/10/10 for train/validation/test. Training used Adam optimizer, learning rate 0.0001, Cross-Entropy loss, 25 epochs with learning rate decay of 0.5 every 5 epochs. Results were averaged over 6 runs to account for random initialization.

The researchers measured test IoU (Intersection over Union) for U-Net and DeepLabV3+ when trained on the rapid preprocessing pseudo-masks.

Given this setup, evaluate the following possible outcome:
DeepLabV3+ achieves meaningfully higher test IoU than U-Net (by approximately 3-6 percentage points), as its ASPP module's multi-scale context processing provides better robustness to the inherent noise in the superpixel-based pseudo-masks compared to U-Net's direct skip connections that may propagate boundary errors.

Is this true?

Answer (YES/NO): NO